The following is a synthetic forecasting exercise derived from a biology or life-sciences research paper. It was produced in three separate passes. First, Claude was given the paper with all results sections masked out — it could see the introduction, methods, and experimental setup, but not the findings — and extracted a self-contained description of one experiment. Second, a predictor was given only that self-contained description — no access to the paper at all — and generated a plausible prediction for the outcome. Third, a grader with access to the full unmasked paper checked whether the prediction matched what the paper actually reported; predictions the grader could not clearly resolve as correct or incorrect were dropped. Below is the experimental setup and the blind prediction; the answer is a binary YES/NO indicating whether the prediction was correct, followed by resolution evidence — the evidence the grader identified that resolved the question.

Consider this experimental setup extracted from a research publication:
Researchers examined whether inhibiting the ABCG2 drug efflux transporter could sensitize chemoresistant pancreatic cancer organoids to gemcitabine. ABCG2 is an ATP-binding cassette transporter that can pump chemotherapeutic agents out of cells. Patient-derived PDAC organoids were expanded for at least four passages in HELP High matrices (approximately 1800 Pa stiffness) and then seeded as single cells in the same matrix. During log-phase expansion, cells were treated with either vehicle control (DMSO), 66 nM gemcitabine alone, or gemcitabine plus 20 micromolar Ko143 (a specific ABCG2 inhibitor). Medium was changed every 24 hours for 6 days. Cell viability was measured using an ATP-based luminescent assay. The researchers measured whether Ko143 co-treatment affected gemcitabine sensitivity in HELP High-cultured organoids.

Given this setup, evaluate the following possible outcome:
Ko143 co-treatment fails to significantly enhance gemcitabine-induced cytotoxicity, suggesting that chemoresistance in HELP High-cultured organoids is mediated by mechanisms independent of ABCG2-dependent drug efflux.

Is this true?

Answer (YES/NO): NO